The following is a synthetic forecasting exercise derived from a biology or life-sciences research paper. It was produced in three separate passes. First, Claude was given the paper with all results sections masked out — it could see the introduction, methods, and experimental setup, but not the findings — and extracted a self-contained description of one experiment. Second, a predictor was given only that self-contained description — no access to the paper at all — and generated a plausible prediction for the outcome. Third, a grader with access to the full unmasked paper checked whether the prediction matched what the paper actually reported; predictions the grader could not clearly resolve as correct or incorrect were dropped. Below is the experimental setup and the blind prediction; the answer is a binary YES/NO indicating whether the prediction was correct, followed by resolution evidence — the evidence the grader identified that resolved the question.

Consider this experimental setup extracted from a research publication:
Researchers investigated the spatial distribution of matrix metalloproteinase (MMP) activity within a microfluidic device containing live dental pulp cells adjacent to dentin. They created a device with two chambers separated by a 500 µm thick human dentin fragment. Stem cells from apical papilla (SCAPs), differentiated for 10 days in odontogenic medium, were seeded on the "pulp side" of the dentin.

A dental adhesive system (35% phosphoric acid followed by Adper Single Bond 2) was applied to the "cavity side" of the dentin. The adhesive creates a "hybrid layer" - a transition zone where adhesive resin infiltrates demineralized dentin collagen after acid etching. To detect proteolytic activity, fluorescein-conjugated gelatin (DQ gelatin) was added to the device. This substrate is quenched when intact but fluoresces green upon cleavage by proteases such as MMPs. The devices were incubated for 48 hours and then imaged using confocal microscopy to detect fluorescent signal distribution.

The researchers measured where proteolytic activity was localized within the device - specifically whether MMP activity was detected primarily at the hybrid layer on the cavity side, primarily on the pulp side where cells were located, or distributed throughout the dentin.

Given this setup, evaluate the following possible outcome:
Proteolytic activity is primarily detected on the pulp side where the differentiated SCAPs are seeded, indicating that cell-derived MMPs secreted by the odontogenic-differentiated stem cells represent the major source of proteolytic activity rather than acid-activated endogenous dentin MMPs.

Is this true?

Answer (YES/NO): NO